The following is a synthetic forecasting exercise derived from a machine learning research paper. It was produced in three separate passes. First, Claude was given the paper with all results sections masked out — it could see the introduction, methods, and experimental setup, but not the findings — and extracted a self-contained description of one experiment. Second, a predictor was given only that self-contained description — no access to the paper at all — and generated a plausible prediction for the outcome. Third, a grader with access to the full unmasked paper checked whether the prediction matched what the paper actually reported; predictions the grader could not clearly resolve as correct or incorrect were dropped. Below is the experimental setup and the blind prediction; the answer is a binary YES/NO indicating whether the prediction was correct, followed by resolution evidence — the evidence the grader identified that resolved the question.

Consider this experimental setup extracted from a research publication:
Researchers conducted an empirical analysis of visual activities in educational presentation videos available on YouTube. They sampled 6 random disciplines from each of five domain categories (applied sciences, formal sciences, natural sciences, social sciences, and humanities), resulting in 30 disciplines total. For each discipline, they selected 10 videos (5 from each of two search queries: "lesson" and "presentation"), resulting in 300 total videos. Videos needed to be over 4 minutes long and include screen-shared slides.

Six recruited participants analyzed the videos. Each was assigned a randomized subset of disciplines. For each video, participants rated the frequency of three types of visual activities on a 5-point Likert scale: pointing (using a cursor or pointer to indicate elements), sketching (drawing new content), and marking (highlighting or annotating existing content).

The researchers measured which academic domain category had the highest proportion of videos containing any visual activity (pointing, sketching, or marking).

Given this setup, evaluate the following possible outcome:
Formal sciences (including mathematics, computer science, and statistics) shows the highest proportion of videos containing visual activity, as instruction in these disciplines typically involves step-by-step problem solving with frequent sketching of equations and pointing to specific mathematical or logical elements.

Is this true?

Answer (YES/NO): NO